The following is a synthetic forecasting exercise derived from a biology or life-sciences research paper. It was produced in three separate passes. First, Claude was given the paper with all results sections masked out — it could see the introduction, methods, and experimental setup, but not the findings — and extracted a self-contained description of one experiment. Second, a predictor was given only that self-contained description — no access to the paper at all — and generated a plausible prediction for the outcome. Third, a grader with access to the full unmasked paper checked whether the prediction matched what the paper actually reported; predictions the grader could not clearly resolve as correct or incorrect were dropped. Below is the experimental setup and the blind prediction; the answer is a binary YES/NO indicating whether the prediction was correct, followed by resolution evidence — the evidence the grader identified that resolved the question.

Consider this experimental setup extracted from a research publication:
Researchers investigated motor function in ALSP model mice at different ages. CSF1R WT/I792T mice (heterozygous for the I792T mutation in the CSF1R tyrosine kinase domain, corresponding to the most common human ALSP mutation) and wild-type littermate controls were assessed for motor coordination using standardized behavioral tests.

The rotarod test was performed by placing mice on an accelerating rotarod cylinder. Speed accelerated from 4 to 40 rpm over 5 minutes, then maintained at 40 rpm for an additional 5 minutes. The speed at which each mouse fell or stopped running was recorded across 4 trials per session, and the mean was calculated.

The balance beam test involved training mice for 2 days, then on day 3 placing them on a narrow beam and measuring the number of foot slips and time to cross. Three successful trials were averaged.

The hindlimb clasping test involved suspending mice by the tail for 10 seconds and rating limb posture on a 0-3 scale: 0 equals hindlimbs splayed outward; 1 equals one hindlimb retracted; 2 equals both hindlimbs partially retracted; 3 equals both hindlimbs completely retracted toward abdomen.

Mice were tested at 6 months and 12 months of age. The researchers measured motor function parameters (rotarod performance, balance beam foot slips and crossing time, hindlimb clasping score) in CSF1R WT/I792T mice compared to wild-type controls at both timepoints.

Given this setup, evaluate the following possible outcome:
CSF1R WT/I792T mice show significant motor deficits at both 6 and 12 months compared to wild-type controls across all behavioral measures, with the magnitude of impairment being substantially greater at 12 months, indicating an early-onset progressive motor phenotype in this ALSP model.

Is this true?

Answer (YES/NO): NO